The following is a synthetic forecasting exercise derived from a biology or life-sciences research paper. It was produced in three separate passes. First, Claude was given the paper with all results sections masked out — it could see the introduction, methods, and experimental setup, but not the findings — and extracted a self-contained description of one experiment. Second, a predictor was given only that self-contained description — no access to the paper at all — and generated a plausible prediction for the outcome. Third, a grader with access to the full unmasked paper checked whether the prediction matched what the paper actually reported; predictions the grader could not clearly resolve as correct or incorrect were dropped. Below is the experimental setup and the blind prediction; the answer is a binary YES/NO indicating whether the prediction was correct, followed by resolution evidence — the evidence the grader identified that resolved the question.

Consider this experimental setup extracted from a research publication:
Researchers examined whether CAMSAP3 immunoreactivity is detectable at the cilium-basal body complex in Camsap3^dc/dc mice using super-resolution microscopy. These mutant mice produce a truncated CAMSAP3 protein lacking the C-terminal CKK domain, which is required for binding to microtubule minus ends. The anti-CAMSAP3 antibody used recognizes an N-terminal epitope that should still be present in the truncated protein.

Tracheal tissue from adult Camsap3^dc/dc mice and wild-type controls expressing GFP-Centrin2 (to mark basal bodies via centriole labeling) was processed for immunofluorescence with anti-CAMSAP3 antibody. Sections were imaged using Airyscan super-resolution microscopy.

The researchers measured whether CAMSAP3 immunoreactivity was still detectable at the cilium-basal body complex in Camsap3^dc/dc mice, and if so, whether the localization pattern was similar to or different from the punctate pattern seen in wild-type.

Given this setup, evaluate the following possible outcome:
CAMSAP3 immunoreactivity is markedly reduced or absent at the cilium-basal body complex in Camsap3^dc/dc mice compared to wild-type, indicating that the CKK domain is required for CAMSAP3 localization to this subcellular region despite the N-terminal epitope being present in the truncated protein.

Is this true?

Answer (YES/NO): NO